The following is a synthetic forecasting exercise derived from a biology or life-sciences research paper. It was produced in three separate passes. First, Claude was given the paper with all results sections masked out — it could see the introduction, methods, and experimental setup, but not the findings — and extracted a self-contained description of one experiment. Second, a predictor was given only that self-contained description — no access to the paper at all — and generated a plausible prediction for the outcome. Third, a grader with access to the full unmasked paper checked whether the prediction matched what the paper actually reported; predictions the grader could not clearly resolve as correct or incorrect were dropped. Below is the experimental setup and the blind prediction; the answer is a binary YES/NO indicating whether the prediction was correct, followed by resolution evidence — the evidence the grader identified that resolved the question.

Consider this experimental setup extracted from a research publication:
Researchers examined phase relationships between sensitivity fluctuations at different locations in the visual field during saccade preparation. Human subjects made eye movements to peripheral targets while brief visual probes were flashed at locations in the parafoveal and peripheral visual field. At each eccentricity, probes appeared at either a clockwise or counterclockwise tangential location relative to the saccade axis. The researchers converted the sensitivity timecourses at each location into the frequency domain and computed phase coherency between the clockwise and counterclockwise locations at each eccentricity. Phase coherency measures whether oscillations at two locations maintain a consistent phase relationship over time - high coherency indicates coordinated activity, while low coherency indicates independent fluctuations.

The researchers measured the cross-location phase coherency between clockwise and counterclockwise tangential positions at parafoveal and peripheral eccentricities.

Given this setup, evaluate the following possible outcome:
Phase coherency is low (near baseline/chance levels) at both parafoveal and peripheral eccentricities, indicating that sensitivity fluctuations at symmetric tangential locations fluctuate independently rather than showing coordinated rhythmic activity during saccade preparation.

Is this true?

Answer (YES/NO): NO